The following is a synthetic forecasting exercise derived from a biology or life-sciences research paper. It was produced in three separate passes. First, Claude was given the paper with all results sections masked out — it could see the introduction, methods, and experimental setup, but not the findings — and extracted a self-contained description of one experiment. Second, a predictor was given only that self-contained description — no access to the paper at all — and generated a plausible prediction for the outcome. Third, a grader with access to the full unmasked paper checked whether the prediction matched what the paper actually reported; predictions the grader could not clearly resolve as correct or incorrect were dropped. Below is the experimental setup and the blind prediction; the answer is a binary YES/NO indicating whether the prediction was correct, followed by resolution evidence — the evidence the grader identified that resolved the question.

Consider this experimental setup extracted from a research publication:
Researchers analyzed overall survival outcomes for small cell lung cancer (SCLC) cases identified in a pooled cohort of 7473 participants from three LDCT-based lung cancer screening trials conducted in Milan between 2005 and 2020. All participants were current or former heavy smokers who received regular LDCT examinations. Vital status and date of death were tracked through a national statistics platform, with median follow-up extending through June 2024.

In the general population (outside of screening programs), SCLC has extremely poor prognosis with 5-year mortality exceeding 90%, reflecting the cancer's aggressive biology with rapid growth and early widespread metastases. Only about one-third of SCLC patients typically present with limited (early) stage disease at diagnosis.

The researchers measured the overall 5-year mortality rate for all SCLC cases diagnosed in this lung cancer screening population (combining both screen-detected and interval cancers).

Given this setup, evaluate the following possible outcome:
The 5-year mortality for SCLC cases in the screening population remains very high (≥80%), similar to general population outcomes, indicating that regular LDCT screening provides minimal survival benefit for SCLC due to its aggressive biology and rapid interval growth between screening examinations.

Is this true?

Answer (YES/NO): NO